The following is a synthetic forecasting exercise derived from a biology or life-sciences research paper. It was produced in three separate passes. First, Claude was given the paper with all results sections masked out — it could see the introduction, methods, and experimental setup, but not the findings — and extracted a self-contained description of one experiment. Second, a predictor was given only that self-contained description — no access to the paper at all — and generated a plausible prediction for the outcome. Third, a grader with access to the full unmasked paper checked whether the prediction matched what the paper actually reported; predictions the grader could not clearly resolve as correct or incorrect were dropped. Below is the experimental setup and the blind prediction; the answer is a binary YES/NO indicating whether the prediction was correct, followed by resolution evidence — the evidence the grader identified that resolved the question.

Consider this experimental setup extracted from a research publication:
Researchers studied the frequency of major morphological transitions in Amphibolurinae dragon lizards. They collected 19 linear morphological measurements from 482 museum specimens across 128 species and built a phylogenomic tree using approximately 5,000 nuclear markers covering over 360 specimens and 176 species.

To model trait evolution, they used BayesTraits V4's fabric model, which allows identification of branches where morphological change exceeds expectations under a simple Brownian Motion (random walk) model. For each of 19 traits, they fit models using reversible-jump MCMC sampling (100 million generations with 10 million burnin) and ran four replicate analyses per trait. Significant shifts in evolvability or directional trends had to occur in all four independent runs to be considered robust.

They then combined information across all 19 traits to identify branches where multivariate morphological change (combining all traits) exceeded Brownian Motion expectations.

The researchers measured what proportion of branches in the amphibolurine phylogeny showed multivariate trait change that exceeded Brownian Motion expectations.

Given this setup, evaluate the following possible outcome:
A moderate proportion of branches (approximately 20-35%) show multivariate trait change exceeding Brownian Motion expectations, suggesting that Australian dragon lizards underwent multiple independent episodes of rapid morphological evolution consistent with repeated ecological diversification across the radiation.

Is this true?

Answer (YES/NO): NO